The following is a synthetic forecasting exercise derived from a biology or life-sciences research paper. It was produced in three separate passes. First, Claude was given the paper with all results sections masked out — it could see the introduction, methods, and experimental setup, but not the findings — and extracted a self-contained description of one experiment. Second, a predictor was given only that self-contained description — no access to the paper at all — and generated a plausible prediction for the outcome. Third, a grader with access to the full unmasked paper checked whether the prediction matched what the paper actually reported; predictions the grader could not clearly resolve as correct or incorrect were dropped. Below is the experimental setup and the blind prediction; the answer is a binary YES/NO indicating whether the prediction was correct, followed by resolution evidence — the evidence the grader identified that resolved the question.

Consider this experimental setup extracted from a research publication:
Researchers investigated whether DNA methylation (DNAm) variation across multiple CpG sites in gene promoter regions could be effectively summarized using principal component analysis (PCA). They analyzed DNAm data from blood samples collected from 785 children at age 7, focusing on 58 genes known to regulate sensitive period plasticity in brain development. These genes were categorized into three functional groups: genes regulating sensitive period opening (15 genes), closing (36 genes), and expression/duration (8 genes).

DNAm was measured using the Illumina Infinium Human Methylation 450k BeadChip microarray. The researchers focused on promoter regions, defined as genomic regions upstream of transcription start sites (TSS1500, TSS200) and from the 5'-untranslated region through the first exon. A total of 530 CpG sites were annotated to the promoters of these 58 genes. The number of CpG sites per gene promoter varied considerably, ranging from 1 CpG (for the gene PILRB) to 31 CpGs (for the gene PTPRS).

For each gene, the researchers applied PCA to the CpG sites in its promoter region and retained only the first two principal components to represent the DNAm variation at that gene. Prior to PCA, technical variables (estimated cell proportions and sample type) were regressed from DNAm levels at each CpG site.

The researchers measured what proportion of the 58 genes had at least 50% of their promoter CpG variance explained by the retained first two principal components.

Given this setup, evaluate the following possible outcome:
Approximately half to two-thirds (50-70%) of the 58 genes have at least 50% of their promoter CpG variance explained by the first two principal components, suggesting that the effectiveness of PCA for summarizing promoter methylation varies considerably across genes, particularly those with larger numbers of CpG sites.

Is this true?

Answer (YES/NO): NO